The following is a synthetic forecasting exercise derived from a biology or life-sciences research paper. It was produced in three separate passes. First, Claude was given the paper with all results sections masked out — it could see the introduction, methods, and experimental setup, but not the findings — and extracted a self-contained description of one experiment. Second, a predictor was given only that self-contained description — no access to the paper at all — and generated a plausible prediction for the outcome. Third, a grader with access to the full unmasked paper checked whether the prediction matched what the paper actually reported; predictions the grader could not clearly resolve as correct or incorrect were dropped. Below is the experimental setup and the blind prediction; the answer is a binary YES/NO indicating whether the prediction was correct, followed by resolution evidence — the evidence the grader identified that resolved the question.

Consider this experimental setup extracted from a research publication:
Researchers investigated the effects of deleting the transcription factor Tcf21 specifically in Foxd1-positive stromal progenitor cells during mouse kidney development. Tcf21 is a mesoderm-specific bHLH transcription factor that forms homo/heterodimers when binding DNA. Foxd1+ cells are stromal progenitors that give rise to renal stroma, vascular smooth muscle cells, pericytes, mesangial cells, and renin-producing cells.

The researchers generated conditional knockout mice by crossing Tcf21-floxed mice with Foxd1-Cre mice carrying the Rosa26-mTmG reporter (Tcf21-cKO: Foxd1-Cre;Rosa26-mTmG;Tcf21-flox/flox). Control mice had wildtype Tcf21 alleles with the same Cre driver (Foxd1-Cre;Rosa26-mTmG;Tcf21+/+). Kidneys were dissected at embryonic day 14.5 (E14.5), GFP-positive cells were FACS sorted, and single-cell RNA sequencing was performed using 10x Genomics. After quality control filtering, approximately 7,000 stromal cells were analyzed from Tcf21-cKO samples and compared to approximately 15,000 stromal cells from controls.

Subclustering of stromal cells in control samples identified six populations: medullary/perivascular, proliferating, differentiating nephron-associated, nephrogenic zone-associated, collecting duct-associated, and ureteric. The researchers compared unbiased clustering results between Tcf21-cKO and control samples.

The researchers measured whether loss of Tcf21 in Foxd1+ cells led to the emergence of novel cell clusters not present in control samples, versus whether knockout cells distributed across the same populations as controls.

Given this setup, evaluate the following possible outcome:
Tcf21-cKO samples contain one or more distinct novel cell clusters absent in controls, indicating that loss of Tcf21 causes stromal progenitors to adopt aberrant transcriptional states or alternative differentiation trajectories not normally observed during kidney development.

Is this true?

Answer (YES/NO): YES